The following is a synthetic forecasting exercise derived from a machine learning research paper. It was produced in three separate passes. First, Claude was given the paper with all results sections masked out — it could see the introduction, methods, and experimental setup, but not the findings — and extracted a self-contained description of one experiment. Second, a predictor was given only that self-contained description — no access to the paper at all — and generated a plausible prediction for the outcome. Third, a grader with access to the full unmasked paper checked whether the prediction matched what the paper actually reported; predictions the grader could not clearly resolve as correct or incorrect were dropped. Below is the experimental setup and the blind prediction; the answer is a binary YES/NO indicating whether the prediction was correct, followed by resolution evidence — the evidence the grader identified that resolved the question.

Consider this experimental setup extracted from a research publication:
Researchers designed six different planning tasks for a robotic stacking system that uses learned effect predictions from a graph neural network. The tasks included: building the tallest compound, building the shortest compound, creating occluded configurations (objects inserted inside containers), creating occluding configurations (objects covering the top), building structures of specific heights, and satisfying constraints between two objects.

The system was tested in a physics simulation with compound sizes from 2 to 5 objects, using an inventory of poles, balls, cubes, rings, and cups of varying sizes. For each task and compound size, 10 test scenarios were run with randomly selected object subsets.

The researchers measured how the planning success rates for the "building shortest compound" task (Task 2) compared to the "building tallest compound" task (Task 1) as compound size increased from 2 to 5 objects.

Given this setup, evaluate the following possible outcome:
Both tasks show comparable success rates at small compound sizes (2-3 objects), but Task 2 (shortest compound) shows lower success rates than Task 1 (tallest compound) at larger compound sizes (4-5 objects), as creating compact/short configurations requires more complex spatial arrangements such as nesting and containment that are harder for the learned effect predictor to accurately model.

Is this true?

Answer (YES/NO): NO